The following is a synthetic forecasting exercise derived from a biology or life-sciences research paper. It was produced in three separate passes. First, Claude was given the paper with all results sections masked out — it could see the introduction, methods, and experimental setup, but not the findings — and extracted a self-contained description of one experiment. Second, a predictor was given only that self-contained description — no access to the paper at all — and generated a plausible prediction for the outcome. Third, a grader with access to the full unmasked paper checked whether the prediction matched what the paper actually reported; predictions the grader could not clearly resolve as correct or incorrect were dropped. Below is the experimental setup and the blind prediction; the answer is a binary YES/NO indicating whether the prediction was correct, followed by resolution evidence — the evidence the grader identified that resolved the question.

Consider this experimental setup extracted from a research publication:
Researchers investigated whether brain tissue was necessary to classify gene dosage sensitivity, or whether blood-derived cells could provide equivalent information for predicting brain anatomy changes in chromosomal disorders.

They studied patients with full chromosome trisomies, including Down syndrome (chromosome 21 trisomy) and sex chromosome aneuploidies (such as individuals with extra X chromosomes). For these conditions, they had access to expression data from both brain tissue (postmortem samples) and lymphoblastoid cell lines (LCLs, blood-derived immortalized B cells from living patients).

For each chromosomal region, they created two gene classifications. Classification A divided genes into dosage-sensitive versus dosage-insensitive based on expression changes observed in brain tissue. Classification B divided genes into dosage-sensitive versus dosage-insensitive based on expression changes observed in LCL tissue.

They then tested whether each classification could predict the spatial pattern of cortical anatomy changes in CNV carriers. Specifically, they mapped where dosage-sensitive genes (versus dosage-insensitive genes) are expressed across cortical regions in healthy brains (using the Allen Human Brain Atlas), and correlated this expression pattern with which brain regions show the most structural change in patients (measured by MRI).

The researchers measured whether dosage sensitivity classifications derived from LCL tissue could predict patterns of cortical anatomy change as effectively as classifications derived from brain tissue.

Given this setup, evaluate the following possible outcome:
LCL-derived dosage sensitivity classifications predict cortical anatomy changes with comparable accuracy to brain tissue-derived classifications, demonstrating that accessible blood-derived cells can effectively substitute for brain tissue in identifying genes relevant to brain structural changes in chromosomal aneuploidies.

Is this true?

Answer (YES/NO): YES